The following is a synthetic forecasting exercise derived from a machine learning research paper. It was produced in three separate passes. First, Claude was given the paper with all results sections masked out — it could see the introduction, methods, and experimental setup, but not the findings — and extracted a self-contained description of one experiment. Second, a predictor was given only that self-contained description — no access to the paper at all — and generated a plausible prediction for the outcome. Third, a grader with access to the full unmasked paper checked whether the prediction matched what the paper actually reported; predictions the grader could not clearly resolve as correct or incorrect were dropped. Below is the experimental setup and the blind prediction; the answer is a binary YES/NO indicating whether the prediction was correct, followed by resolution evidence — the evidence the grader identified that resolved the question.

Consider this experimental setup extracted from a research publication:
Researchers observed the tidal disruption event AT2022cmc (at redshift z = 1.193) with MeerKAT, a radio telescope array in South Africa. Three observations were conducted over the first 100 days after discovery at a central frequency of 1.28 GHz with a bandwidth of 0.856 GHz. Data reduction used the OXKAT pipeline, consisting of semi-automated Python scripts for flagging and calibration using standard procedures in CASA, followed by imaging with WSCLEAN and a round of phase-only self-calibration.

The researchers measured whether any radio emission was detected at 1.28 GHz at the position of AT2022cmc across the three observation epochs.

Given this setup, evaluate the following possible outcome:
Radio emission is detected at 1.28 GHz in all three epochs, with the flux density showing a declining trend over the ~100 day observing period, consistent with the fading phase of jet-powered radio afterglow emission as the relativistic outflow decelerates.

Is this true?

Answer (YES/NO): NO